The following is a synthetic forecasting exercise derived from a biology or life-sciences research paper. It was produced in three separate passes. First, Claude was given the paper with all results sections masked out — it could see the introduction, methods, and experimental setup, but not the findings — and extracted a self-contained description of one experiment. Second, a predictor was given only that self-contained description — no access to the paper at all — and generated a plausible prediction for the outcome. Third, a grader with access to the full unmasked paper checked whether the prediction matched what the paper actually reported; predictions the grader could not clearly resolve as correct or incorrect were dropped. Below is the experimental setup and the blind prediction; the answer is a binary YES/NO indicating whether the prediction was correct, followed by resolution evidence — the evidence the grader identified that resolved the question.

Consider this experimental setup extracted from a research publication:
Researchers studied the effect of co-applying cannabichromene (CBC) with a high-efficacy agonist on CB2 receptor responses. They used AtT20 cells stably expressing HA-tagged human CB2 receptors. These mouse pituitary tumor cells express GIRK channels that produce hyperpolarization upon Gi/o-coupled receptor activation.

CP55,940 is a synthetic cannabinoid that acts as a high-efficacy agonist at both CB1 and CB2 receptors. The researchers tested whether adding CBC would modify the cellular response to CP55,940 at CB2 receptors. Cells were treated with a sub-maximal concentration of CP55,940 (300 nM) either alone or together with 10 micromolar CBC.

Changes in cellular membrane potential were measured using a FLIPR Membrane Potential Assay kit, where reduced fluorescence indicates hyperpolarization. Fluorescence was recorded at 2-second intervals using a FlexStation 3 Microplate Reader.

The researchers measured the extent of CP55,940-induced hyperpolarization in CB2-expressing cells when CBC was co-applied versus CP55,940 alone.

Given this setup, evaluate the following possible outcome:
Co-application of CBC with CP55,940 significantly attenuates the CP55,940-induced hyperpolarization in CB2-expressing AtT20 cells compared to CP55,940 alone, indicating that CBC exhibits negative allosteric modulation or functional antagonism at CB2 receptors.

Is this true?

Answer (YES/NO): YES